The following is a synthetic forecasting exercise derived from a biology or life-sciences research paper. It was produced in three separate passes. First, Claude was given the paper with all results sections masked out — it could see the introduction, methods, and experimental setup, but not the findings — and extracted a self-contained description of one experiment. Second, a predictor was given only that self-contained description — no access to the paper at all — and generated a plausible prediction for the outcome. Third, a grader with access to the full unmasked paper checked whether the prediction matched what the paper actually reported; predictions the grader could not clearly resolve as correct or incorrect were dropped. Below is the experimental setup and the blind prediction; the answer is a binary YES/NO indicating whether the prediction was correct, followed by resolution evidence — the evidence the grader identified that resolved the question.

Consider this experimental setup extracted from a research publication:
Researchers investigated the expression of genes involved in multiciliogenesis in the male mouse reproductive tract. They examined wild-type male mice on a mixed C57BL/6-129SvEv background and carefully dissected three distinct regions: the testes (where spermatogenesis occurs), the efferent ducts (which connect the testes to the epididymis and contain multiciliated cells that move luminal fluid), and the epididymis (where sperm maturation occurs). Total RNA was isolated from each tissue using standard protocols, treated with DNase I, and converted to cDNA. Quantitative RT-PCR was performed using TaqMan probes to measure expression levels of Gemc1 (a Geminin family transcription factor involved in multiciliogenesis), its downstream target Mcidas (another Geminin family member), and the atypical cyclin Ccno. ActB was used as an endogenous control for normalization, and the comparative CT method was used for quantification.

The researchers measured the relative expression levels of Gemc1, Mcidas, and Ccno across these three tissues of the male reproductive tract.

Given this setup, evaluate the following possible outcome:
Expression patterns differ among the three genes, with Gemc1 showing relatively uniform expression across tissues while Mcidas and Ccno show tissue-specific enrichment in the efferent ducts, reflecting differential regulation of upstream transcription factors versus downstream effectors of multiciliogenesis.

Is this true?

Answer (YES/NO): NO